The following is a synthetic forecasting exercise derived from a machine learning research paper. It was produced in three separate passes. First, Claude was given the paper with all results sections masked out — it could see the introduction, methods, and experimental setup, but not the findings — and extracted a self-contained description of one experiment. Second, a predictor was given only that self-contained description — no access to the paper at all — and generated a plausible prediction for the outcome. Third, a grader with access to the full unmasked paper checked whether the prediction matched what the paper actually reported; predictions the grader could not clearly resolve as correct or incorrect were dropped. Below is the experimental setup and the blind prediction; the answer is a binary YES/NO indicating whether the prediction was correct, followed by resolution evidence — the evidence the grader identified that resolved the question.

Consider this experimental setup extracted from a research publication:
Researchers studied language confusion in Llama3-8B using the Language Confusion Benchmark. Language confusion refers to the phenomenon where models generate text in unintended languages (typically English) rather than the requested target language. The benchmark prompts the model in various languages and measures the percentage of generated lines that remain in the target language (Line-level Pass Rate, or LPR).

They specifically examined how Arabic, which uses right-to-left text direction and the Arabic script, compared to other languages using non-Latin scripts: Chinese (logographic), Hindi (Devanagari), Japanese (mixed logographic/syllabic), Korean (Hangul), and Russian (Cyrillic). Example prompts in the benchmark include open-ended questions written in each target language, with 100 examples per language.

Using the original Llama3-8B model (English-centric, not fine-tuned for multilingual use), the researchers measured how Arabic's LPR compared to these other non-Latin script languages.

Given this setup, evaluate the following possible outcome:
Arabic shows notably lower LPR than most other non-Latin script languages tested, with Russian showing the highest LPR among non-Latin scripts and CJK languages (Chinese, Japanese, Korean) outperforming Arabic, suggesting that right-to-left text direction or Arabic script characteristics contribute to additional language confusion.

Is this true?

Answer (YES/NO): NO